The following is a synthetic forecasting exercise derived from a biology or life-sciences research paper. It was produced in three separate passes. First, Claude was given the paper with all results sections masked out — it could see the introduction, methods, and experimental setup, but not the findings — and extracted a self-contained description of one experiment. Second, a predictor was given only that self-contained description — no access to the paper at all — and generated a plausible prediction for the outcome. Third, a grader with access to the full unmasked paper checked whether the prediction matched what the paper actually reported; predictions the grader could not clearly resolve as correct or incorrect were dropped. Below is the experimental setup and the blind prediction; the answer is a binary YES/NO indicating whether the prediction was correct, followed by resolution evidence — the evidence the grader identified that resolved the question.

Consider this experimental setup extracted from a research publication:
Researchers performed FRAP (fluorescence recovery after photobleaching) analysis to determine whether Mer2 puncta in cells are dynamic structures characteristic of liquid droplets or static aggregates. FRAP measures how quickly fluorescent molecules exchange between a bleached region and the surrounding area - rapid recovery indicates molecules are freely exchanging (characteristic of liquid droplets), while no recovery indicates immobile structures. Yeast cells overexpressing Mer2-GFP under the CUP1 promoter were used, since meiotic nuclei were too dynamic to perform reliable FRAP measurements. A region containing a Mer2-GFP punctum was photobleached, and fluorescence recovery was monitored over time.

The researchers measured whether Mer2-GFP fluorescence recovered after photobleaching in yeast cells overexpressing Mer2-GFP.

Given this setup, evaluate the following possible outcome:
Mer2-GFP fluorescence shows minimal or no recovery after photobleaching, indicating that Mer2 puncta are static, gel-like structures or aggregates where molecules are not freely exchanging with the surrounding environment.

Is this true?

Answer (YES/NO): NO